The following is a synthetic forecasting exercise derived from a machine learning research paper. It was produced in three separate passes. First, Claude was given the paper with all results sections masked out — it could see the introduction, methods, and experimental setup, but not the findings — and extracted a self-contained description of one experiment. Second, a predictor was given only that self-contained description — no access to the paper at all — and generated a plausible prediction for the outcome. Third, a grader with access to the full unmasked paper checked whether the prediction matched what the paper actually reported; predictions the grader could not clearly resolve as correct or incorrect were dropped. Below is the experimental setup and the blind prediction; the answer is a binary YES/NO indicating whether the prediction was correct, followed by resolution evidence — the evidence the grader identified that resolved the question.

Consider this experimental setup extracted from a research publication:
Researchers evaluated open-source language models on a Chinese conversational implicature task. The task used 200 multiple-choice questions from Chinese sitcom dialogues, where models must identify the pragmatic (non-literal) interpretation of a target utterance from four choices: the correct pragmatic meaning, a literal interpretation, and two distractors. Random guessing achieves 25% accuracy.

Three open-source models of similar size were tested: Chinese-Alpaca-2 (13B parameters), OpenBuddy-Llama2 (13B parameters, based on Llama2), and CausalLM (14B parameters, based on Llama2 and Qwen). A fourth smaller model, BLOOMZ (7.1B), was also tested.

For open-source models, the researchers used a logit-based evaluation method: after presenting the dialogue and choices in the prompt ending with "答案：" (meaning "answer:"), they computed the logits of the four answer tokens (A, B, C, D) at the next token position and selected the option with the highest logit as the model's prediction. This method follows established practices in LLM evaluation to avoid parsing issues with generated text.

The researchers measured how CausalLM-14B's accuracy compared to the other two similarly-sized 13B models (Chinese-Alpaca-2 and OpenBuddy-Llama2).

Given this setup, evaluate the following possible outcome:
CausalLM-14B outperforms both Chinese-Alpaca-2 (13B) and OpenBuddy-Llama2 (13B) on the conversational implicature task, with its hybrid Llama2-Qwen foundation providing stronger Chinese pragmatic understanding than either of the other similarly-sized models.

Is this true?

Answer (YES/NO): YES